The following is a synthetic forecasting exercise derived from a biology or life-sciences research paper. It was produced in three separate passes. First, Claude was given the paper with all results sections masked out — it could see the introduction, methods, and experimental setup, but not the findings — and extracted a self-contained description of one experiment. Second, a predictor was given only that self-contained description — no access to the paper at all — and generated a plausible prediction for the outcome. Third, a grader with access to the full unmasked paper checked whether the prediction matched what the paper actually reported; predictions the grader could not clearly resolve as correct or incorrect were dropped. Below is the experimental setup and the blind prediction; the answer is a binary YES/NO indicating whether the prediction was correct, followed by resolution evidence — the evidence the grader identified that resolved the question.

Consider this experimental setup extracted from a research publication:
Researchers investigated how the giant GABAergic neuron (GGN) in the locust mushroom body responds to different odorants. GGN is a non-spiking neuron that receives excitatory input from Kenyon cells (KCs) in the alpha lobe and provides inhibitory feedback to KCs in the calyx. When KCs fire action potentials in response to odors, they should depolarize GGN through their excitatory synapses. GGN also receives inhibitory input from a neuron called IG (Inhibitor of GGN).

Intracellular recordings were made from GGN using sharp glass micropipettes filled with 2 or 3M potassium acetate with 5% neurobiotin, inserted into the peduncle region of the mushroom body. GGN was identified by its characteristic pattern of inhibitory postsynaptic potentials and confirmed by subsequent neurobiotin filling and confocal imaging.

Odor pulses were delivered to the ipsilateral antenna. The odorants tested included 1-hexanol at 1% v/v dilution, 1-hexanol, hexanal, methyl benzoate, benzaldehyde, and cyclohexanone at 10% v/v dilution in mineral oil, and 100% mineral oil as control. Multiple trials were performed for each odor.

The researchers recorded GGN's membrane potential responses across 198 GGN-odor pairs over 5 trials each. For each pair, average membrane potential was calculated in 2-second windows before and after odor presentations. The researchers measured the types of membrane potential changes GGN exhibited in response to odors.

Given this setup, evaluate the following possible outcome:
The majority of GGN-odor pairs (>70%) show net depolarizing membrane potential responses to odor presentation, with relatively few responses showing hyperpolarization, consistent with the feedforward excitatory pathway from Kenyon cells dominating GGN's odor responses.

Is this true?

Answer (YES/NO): NO